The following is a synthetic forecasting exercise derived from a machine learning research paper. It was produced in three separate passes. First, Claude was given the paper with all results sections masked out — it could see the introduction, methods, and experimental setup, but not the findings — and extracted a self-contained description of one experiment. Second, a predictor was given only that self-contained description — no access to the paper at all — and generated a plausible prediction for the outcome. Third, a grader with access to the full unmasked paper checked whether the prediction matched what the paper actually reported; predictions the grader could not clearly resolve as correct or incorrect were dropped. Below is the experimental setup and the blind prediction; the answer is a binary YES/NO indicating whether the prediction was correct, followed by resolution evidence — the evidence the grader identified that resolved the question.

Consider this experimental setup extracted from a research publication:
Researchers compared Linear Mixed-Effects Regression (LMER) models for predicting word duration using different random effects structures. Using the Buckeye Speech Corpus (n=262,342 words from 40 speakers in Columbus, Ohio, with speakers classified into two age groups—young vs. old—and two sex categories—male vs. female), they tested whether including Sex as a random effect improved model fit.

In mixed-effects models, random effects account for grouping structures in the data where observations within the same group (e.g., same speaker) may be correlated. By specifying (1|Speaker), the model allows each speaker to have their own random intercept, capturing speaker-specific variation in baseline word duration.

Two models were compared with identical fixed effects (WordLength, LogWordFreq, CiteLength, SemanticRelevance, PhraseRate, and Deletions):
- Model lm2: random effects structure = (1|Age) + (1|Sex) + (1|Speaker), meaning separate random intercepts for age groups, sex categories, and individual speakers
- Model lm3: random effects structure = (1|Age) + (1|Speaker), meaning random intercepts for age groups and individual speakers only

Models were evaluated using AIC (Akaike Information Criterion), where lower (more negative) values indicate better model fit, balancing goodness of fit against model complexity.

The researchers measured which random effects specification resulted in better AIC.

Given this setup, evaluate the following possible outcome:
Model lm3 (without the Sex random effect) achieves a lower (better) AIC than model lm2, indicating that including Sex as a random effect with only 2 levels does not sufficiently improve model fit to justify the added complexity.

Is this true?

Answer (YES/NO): YES